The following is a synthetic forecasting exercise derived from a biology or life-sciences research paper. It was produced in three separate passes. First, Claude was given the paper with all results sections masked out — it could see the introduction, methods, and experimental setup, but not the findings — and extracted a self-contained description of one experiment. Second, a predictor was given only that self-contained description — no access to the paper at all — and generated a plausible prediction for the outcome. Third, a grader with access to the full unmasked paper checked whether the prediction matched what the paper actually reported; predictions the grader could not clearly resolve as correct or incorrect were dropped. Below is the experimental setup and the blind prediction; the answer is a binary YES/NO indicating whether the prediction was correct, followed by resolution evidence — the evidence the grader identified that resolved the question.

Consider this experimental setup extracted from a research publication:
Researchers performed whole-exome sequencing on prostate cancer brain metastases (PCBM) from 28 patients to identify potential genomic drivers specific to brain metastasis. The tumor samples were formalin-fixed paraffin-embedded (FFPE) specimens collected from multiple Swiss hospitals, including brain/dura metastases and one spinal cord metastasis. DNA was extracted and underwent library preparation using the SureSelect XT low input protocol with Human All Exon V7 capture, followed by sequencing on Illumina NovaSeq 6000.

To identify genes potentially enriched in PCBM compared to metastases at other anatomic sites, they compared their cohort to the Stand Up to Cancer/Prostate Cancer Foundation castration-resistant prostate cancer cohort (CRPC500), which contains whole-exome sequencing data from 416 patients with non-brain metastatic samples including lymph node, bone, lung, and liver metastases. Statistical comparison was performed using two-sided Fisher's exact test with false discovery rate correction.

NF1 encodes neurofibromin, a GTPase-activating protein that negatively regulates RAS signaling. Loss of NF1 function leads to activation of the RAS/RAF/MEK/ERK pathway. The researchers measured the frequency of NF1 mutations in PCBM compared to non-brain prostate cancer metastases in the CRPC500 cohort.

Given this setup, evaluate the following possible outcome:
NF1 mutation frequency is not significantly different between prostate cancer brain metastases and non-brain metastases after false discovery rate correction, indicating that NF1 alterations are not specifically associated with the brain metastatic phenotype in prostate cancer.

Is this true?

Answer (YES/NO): NO